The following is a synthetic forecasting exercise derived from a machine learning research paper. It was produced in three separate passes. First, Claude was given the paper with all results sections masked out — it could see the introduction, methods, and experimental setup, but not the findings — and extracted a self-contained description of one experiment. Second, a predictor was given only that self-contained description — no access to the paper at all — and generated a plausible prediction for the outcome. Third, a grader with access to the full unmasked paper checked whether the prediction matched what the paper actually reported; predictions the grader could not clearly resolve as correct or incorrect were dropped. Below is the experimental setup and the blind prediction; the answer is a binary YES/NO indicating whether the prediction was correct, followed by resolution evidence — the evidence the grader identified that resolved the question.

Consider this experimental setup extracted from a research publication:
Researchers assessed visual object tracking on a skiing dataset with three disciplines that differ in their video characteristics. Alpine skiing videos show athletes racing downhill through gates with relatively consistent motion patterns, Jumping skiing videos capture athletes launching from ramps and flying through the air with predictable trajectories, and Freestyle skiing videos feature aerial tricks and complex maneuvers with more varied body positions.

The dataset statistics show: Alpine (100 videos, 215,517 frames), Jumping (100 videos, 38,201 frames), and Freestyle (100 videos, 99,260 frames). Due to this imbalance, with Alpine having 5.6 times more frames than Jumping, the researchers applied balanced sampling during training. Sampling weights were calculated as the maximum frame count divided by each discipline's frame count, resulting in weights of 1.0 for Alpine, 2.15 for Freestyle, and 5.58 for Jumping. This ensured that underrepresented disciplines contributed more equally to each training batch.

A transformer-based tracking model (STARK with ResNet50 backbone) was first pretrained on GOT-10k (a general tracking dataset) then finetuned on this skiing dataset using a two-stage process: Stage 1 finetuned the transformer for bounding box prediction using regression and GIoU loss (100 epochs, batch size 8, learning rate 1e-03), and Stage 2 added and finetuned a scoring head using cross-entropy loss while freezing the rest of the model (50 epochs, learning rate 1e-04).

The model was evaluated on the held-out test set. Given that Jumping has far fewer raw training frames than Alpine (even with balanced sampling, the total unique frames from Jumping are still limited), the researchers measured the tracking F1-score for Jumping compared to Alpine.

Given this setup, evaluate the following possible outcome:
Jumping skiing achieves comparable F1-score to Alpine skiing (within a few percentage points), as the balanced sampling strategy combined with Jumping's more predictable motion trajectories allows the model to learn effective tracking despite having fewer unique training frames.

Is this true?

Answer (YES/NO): YES